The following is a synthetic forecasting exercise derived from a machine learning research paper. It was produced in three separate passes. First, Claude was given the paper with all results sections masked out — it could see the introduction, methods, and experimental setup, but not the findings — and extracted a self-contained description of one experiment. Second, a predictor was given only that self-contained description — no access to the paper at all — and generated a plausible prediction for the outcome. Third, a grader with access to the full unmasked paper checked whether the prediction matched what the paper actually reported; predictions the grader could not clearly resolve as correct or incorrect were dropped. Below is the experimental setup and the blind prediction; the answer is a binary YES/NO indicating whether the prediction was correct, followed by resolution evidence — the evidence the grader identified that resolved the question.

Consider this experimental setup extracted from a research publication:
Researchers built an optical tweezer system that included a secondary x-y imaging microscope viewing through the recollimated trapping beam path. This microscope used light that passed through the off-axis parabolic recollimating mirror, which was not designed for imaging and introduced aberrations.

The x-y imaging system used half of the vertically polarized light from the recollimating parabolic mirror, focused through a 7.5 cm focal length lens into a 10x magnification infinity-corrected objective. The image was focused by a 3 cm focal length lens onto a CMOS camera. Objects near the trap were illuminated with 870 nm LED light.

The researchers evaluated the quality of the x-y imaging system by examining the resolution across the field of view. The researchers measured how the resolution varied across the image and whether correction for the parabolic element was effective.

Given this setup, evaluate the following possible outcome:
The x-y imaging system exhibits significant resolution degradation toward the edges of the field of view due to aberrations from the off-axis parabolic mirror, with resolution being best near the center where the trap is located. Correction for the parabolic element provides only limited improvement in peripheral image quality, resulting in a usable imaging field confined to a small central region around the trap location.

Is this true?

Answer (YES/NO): NO